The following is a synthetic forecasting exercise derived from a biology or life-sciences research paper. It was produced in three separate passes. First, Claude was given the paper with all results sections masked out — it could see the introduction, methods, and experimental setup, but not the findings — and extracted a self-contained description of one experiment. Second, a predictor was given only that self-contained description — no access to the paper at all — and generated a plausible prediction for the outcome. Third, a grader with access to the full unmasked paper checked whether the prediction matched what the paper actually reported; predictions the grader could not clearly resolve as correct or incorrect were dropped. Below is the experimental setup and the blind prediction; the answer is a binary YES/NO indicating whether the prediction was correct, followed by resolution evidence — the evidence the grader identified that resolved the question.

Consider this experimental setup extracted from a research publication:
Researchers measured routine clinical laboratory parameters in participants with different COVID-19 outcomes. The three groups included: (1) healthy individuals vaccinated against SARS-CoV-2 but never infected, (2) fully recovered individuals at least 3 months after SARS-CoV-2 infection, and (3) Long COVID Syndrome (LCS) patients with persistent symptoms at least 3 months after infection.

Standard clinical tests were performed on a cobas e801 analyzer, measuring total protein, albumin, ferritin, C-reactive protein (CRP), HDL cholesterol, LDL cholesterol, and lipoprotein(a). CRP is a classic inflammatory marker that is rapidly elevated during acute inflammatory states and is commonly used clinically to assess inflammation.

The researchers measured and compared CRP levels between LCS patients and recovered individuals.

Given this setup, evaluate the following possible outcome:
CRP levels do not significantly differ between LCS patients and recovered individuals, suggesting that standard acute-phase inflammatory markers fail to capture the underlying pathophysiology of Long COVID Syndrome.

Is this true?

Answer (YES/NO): YES